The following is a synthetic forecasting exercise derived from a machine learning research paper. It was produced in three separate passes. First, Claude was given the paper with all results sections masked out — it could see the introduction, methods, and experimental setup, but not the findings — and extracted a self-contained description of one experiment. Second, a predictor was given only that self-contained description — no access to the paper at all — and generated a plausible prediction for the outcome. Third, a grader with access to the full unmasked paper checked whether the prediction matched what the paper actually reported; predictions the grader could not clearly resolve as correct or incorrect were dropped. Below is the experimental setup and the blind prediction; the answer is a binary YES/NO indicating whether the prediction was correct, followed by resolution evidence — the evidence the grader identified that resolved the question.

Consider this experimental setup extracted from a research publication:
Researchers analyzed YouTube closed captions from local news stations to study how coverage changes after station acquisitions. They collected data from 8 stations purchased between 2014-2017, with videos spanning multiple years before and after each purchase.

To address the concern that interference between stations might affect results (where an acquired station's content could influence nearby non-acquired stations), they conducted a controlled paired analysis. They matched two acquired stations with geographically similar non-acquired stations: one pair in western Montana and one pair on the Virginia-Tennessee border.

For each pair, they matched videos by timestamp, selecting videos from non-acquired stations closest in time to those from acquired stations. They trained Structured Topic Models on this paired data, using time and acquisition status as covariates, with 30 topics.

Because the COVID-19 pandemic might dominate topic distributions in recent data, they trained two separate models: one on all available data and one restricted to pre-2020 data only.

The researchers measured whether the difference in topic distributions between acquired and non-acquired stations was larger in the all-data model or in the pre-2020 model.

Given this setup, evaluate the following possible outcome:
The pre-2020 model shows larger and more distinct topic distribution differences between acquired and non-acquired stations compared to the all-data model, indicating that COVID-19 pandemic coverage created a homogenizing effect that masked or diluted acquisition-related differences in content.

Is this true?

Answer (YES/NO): NO